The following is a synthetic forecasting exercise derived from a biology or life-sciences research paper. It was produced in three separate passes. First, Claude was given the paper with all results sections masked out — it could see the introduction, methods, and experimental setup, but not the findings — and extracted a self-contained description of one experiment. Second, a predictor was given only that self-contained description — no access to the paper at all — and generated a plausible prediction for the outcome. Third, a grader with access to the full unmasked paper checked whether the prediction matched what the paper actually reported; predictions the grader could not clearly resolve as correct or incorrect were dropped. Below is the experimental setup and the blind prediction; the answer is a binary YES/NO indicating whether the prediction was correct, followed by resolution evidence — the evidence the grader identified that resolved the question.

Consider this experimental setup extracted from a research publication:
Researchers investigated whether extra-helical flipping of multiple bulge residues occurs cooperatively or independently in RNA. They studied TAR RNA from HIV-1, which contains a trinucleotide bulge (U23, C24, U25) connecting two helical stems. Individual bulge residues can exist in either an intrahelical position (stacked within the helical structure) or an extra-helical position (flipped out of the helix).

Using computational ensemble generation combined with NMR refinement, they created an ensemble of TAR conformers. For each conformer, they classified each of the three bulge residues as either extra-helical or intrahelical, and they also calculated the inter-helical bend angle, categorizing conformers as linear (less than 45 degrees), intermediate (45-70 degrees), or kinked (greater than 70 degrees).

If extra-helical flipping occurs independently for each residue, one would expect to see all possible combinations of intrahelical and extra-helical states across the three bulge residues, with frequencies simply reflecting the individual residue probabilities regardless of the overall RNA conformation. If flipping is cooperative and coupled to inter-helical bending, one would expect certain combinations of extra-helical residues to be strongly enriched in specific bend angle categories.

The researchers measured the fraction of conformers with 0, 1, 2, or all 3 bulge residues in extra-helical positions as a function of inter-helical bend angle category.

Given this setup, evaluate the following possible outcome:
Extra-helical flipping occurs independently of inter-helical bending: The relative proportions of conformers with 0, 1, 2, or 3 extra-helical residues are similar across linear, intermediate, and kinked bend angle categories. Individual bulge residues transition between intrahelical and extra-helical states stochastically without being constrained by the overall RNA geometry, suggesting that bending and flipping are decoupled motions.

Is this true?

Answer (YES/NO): NO